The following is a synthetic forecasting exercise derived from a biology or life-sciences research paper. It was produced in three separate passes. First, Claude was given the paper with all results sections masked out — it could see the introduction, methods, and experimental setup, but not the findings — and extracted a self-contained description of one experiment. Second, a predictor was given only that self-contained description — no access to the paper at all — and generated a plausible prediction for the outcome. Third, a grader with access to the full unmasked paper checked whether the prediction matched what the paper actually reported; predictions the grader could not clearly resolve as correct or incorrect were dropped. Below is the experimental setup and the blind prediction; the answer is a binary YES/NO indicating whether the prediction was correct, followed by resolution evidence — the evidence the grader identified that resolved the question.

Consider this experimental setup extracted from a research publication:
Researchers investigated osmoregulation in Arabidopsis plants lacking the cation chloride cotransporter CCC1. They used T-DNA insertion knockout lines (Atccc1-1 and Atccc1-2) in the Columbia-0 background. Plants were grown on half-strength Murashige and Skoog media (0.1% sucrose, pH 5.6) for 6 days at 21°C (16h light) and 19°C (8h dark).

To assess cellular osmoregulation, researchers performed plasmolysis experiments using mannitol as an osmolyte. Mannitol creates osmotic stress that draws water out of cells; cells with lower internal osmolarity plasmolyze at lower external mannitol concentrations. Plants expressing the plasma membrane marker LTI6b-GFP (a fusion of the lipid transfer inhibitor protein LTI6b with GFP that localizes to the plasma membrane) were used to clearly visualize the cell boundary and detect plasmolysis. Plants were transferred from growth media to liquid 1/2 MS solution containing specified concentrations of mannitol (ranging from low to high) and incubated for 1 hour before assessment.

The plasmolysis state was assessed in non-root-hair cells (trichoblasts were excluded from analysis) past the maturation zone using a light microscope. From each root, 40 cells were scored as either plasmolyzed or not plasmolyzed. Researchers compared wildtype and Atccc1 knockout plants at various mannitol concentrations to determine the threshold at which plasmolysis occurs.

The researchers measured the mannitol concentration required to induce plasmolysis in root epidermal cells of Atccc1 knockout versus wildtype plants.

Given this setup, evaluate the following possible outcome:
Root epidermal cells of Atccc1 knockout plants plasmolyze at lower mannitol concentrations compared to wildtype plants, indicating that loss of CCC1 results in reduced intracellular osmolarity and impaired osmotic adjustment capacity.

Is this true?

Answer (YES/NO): NO